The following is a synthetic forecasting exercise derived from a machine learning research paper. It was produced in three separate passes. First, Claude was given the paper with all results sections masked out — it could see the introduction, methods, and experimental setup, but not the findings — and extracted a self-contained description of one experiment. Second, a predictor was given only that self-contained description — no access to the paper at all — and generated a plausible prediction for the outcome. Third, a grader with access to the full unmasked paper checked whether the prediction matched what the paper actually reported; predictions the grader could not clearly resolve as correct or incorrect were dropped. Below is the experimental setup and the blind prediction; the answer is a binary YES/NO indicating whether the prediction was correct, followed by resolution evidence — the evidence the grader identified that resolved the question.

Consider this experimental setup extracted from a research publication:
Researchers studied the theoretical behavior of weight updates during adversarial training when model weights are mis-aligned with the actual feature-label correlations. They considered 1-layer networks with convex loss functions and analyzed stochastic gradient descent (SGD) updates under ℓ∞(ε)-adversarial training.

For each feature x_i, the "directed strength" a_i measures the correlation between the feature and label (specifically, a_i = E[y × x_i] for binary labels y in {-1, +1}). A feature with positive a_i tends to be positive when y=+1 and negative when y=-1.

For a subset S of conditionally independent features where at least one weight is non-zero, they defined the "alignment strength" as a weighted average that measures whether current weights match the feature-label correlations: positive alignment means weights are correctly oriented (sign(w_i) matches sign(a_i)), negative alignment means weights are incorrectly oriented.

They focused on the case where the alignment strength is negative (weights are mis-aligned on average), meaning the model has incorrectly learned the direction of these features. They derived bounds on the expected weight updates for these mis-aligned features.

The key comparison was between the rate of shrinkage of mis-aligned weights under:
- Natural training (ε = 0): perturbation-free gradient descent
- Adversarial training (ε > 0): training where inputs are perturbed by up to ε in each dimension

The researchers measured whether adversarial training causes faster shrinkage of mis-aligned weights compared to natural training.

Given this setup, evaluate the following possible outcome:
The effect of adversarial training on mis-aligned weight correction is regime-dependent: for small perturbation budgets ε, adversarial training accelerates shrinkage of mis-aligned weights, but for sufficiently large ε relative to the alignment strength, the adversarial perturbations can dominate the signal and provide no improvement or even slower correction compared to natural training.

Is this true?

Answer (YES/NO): NO